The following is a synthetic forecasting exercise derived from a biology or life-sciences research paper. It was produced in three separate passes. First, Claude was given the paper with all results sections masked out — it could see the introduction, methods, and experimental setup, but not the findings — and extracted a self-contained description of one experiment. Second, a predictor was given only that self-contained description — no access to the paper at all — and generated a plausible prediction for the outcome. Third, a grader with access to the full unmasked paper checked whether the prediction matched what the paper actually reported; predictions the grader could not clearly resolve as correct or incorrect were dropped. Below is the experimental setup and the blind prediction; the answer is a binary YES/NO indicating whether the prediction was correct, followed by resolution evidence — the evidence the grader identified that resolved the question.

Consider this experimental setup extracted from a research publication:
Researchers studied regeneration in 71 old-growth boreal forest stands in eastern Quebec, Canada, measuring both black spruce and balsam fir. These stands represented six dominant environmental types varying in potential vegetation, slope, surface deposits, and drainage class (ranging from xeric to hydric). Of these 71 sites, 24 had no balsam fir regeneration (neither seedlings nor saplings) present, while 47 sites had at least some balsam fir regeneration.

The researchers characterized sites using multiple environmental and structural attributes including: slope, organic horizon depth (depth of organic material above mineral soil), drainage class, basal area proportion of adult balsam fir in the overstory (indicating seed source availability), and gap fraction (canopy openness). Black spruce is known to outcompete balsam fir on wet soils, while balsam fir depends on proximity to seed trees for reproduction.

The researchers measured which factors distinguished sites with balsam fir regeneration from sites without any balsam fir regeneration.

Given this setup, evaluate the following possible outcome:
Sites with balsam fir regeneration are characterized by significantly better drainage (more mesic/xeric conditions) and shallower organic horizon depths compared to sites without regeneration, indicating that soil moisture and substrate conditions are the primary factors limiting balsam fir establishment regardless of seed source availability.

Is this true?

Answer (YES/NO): NO